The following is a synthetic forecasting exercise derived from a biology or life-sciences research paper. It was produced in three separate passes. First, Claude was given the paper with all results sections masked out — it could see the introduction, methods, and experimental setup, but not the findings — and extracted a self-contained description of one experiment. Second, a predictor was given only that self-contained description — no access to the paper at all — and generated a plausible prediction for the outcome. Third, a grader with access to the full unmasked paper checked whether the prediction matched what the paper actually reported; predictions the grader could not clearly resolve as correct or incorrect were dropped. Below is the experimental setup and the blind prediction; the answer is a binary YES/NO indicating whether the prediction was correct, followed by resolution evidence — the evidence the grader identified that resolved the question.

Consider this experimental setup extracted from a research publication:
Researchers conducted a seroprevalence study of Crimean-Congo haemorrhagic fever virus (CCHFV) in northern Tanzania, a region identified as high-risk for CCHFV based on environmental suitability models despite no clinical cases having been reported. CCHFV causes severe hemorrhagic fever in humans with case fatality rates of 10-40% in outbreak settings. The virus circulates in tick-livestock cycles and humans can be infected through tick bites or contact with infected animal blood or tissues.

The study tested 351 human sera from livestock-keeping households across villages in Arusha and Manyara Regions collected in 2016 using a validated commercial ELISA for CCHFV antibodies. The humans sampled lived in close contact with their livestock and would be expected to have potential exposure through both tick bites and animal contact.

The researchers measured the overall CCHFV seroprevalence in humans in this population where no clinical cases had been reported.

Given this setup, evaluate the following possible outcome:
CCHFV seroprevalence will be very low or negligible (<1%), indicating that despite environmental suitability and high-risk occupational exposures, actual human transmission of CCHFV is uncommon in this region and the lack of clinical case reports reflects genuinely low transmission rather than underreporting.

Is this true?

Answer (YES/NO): NO